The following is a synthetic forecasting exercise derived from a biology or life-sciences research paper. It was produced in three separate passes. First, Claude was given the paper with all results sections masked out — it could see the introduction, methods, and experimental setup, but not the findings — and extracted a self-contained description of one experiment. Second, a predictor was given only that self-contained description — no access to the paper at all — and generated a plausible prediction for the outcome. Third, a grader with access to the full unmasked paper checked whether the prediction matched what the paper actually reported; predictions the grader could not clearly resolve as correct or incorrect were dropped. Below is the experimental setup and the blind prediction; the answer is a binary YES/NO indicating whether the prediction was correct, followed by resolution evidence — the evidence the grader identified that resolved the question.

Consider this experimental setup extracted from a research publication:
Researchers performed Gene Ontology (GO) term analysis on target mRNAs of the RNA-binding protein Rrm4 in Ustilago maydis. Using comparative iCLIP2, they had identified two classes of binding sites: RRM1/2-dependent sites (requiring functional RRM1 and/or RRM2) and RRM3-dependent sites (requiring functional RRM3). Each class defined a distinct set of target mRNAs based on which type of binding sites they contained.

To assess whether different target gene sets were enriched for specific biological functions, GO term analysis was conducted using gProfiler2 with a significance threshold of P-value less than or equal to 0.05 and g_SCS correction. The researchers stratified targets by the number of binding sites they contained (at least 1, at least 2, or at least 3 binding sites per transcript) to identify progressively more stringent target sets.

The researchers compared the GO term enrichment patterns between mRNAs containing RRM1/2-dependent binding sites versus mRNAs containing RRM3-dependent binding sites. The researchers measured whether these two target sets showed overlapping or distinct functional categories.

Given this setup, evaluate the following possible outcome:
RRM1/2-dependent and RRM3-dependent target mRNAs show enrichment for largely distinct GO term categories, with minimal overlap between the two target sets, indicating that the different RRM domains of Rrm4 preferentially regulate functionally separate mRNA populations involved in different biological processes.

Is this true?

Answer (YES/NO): YES